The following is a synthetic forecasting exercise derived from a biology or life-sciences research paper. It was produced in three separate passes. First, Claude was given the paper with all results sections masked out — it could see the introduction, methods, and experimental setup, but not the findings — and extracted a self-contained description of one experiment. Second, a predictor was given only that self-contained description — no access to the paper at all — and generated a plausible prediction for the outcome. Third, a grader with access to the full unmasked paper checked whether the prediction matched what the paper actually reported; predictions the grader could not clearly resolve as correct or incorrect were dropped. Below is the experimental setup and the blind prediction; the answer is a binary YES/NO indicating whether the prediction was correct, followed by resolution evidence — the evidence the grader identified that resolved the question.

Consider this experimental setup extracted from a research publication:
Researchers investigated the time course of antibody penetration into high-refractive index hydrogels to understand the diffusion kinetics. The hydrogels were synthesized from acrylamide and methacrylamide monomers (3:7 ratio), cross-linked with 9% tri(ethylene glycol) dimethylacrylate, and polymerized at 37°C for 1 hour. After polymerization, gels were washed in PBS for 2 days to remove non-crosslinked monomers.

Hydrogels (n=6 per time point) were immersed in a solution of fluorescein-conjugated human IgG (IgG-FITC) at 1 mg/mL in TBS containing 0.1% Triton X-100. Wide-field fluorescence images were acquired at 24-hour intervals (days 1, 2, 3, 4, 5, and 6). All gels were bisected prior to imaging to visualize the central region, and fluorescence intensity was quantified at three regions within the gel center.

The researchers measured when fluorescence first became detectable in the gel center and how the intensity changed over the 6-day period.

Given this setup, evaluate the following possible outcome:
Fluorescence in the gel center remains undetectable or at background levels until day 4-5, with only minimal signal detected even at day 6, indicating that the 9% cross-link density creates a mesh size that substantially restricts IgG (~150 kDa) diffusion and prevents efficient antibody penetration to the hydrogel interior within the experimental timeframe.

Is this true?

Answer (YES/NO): NO